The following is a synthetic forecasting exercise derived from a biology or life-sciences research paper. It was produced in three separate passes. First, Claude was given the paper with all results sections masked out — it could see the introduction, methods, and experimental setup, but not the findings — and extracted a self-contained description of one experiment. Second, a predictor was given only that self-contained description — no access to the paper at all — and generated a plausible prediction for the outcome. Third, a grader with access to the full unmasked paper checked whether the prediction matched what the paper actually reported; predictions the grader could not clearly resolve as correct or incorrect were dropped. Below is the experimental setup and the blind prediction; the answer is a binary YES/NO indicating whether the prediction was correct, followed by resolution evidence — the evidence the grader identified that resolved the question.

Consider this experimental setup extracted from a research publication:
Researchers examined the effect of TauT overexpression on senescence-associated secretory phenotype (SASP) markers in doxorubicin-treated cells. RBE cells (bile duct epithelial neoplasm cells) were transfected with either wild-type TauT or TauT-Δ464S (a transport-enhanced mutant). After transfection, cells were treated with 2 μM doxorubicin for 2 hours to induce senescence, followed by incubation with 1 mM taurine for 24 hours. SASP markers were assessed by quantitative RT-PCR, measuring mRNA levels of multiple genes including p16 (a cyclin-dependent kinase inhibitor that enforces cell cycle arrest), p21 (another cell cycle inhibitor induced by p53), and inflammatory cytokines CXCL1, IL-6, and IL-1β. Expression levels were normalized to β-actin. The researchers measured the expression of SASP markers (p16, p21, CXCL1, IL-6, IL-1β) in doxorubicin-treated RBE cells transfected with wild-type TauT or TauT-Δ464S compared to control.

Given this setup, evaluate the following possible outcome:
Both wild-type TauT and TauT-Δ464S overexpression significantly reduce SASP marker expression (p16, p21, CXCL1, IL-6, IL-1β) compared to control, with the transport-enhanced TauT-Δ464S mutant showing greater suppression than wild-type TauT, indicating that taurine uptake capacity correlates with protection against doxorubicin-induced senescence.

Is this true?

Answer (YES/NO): YES